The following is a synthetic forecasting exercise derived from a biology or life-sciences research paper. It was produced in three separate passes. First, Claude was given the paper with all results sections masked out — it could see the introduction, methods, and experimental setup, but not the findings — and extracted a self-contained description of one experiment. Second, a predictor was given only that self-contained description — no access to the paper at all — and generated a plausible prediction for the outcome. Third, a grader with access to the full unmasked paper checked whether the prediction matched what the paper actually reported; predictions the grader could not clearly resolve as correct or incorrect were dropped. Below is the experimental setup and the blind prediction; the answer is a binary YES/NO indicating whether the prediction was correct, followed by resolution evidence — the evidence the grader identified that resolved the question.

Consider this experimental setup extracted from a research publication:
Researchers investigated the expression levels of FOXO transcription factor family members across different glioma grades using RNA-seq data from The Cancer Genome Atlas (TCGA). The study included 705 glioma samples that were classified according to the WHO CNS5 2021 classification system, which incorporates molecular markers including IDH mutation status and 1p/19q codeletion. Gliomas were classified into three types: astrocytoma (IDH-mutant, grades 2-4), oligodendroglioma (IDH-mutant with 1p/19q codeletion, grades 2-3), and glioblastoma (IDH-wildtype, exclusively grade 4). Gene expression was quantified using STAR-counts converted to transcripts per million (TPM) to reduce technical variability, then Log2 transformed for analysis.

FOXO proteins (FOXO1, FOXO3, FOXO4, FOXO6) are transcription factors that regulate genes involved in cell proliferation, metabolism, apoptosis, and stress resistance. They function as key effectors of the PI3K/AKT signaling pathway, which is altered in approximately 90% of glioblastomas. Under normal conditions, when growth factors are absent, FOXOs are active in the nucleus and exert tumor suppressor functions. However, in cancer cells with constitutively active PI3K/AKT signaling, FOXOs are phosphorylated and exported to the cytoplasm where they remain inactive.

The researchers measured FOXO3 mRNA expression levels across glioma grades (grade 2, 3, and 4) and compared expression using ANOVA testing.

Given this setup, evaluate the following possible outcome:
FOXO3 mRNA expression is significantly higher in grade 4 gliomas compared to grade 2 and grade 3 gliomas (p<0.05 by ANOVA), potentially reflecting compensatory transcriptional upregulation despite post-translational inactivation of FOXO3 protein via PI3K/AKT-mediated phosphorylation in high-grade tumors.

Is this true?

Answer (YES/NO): NO